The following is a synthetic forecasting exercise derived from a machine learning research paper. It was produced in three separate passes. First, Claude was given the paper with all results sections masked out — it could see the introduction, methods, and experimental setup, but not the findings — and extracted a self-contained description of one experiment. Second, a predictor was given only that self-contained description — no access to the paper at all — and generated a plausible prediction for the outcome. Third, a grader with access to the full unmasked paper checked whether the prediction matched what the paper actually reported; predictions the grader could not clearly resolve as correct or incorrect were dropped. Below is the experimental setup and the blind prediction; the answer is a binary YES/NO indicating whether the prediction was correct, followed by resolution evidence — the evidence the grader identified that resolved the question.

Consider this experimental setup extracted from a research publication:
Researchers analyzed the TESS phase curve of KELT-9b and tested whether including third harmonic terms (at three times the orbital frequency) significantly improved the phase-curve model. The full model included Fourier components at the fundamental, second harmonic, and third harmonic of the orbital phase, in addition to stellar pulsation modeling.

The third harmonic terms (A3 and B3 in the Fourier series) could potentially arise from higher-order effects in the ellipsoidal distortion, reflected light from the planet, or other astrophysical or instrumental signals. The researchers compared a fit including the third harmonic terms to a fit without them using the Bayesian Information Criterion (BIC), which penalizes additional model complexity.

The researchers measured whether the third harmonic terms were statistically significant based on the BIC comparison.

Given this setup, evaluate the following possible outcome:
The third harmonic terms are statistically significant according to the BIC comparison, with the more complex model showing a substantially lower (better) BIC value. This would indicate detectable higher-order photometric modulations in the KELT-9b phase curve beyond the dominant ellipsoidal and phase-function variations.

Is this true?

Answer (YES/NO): NO